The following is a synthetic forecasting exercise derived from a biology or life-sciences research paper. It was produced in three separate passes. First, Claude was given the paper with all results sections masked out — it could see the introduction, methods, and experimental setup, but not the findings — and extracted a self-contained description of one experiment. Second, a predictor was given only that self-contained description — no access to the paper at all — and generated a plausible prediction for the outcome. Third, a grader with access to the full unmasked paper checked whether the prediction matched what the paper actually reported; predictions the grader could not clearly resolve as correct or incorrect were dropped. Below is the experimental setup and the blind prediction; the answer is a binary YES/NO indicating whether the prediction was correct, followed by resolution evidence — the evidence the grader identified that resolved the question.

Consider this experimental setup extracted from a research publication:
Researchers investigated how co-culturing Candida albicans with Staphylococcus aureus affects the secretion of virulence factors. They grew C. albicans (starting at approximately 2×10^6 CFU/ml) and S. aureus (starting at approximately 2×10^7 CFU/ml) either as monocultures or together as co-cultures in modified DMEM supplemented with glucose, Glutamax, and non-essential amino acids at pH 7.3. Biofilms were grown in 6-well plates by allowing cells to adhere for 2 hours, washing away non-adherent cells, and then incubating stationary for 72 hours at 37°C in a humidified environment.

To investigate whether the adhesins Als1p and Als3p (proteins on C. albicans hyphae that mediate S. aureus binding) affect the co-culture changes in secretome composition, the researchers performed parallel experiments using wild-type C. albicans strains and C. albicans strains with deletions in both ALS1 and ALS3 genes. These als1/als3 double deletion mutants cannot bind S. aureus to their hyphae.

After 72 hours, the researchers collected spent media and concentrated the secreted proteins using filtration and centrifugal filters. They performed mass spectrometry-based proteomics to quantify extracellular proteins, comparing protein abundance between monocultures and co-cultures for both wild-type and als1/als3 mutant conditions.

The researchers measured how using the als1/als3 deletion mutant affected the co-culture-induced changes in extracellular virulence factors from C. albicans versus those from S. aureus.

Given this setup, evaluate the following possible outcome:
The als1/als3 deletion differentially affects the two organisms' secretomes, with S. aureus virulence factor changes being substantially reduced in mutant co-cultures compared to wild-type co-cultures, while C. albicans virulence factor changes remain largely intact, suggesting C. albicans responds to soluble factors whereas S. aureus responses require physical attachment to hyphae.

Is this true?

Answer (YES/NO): NO